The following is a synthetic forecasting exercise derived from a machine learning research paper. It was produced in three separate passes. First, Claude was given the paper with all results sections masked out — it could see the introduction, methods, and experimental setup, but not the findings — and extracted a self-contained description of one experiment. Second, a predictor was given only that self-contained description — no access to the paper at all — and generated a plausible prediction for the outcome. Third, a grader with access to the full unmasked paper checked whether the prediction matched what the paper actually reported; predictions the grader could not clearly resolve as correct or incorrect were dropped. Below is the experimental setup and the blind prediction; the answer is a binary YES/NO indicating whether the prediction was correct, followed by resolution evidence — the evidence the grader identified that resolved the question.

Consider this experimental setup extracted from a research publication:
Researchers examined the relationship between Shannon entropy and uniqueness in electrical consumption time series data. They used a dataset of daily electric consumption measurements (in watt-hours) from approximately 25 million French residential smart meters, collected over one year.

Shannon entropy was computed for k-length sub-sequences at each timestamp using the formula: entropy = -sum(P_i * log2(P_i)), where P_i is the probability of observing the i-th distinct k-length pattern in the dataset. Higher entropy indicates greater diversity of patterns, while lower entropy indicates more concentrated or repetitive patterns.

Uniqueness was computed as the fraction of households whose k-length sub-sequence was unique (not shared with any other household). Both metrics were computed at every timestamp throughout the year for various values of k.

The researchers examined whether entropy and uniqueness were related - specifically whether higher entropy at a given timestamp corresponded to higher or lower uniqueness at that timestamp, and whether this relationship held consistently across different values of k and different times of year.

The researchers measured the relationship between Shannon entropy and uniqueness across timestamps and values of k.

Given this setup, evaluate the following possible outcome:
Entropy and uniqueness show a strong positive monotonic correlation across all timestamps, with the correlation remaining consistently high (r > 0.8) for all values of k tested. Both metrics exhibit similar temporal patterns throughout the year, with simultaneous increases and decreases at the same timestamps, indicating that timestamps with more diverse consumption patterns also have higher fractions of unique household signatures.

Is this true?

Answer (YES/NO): NO